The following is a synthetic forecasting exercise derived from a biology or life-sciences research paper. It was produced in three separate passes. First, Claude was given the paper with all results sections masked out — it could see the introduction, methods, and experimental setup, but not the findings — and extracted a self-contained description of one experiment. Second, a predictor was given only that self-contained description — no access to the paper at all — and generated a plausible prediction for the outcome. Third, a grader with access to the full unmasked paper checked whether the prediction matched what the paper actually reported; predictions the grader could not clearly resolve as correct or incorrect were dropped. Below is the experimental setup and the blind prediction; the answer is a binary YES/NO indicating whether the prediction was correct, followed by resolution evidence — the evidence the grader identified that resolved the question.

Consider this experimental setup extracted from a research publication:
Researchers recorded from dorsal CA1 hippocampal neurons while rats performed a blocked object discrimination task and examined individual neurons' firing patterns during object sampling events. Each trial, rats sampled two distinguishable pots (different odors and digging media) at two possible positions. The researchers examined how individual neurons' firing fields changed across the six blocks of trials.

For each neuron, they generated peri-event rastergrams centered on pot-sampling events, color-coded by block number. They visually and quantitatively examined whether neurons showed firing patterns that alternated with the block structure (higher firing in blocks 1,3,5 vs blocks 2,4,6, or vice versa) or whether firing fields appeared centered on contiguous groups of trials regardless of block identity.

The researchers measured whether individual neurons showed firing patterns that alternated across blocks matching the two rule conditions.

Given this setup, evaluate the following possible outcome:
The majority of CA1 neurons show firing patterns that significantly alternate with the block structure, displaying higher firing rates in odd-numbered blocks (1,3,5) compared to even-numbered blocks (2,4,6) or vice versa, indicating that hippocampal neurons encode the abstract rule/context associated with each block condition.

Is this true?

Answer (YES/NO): NO